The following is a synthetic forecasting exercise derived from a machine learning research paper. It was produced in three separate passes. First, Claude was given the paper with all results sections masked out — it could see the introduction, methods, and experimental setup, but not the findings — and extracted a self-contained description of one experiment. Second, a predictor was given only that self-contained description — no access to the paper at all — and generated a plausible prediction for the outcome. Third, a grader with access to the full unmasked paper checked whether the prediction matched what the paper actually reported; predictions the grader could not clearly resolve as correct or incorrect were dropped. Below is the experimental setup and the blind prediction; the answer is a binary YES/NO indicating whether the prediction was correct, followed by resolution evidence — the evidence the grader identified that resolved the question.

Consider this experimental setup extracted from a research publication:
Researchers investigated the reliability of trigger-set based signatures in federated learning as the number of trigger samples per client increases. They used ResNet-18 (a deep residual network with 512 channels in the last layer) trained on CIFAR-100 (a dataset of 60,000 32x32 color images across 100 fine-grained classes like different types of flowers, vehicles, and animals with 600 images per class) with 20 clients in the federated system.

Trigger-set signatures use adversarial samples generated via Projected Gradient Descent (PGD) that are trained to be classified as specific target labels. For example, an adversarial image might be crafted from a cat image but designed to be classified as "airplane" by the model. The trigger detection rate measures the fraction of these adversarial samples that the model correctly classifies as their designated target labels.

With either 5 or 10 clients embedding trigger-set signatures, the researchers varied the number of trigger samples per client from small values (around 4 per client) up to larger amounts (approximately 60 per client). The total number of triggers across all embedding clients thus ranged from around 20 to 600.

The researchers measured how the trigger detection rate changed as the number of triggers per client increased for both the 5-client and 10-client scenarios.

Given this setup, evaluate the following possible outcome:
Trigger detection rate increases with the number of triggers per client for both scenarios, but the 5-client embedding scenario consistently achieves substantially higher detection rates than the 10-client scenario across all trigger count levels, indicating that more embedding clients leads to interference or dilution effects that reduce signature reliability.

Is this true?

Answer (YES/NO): NO